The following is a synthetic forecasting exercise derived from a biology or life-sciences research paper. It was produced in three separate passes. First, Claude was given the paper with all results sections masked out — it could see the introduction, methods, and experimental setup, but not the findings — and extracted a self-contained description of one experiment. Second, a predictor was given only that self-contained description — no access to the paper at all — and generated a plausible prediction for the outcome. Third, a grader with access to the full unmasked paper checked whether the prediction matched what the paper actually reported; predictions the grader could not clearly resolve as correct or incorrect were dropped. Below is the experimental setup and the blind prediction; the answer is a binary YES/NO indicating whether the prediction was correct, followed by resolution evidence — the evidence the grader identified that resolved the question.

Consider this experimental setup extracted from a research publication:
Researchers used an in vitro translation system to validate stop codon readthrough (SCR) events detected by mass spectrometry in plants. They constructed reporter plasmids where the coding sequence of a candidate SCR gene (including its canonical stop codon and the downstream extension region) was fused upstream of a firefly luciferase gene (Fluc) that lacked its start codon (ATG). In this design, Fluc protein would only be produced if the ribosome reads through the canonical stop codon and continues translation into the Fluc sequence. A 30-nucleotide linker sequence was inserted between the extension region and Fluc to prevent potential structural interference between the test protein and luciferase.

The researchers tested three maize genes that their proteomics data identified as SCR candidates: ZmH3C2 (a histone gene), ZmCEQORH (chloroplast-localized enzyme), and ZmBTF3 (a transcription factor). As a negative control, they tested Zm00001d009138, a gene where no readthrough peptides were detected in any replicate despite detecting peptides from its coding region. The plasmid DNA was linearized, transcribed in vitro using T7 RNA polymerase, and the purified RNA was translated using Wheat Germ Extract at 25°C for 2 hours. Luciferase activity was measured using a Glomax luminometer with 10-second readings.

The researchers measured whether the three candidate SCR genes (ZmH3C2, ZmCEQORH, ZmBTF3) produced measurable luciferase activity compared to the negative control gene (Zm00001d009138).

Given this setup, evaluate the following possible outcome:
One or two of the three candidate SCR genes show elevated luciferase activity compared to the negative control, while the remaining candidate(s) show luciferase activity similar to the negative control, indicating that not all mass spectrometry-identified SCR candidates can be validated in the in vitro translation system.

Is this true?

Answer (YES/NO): NO